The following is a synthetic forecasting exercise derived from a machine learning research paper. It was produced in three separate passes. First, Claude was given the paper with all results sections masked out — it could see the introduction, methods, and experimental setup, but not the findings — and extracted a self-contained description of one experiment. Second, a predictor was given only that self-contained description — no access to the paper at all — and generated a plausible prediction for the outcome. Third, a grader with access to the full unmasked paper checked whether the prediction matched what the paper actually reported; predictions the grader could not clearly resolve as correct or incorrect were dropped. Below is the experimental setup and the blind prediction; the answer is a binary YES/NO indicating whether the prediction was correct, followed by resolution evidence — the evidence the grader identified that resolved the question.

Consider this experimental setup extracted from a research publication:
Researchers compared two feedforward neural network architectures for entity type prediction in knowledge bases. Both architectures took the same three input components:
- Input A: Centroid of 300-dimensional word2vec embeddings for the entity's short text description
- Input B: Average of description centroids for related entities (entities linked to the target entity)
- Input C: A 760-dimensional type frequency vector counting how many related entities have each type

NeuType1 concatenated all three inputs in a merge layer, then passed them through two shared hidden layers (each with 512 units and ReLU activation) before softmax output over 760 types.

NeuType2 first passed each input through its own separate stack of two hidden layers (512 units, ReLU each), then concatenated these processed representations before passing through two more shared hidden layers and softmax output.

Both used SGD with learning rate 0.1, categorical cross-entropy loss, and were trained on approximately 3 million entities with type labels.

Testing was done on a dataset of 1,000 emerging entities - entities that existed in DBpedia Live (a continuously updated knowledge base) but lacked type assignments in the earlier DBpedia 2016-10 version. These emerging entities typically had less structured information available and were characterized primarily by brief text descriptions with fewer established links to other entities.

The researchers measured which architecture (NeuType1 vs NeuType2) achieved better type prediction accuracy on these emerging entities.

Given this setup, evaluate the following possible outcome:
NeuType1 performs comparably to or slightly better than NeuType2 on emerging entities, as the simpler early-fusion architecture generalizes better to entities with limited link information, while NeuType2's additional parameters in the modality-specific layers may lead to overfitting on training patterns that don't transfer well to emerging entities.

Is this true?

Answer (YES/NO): YES